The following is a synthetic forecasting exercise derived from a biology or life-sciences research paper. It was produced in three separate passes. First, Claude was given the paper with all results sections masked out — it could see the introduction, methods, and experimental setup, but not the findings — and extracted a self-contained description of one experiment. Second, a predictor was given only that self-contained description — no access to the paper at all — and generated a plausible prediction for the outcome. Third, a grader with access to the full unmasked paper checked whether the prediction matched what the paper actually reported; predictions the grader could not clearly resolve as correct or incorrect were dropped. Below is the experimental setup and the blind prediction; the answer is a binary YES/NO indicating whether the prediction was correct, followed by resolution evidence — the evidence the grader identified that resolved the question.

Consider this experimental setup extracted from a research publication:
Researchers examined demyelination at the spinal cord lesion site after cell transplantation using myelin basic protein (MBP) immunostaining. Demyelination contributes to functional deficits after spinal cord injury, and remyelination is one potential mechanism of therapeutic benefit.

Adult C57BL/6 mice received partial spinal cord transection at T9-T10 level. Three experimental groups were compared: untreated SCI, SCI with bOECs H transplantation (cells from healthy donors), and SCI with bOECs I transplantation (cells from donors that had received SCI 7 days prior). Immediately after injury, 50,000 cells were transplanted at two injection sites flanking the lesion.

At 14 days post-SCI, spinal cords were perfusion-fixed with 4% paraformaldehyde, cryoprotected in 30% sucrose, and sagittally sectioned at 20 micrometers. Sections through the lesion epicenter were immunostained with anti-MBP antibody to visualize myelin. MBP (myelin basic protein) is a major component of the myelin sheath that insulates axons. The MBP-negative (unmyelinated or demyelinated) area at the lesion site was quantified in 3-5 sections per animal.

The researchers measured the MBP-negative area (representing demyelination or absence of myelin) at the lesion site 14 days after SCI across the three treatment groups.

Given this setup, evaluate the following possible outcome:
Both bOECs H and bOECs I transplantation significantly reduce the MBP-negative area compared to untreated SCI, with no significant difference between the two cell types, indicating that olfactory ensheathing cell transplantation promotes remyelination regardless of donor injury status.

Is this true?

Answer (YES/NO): NO